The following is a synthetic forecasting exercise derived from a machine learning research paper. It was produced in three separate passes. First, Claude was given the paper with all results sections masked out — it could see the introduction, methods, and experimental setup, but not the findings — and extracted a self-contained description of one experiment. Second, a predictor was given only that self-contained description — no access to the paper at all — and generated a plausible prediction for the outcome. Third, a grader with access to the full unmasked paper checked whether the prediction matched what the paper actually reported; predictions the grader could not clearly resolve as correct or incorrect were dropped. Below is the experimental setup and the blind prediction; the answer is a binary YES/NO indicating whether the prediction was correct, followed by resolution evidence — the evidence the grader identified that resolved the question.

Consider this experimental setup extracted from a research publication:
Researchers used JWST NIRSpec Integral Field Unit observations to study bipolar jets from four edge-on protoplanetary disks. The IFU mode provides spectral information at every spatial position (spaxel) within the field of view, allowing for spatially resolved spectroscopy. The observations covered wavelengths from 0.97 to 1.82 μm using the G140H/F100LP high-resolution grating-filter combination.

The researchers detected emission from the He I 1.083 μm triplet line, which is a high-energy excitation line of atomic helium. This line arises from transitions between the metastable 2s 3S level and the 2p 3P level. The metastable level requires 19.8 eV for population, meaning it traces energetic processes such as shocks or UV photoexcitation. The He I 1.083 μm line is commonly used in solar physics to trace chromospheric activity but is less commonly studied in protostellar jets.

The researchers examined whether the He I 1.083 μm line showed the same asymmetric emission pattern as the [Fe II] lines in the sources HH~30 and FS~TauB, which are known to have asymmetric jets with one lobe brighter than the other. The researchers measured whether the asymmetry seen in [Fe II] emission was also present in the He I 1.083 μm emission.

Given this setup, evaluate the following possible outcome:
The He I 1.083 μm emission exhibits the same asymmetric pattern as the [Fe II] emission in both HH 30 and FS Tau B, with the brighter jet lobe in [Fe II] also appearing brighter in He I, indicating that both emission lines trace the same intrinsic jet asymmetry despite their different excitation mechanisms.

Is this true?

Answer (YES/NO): YES